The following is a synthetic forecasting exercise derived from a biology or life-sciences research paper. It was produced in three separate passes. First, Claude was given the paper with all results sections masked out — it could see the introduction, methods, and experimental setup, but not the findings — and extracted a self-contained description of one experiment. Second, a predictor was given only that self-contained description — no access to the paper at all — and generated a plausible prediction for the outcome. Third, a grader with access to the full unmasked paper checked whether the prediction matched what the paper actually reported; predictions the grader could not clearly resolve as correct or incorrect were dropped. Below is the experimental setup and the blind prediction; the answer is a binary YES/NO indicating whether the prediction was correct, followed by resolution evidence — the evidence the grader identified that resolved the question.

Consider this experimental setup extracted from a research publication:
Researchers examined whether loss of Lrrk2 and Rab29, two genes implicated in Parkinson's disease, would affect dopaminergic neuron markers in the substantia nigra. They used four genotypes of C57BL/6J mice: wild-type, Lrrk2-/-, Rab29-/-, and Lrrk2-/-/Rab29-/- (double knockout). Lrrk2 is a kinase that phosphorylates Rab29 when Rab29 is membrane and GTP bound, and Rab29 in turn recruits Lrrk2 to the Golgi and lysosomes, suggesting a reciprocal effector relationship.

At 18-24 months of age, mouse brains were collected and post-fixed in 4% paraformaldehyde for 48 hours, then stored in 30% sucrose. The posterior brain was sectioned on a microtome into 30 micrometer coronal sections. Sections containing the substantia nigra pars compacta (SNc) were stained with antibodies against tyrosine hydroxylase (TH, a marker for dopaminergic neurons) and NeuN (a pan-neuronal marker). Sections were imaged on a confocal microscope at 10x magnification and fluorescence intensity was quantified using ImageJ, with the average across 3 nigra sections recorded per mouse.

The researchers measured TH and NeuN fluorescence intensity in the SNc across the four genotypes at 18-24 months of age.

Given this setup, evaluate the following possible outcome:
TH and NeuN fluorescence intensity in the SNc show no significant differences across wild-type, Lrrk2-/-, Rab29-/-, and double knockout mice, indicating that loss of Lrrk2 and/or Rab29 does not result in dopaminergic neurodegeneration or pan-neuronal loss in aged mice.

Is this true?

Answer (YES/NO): YES